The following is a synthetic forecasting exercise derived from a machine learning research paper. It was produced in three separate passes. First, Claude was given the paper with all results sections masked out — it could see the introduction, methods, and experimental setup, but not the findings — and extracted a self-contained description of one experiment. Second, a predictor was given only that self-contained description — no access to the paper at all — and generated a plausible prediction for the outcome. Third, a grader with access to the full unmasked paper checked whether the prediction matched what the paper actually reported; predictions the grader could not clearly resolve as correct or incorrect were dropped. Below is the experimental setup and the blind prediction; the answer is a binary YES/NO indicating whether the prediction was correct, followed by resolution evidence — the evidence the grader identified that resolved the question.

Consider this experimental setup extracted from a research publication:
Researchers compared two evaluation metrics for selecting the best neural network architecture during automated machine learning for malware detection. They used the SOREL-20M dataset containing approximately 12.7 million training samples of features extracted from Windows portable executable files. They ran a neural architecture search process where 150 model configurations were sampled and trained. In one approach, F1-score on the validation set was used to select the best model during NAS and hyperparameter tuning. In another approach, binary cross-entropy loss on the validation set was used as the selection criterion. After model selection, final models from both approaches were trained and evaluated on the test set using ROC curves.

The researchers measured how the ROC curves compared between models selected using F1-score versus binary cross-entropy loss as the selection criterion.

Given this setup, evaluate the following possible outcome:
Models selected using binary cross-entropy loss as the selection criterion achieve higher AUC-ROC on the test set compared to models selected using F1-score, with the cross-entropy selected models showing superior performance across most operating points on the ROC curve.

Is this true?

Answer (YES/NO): NO